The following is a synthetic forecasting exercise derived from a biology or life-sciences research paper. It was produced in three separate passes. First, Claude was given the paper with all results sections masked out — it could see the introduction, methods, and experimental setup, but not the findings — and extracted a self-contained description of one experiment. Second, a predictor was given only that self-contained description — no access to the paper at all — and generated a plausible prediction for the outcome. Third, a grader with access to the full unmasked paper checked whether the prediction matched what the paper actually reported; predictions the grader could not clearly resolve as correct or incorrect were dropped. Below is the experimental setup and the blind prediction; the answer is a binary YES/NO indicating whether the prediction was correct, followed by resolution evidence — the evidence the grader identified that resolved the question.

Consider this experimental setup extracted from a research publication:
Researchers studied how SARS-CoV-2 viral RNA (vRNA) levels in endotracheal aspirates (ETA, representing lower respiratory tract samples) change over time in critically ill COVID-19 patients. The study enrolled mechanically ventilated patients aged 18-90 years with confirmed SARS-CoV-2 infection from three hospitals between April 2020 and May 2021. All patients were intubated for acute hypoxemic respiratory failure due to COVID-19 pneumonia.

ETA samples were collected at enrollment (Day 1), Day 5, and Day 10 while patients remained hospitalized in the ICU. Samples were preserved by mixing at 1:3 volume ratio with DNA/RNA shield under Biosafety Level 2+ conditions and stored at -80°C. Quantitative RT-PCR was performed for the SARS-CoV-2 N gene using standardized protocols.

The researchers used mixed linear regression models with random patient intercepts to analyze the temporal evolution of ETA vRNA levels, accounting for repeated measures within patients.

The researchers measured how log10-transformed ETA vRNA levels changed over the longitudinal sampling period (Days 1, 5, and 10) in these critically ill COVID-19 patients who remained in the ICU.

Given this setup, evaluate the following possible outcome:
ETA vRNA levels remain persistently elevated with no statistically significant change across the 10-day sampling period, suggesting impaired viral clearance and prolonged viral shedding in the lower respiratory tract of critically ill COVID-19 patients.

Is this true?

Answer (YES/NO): NO